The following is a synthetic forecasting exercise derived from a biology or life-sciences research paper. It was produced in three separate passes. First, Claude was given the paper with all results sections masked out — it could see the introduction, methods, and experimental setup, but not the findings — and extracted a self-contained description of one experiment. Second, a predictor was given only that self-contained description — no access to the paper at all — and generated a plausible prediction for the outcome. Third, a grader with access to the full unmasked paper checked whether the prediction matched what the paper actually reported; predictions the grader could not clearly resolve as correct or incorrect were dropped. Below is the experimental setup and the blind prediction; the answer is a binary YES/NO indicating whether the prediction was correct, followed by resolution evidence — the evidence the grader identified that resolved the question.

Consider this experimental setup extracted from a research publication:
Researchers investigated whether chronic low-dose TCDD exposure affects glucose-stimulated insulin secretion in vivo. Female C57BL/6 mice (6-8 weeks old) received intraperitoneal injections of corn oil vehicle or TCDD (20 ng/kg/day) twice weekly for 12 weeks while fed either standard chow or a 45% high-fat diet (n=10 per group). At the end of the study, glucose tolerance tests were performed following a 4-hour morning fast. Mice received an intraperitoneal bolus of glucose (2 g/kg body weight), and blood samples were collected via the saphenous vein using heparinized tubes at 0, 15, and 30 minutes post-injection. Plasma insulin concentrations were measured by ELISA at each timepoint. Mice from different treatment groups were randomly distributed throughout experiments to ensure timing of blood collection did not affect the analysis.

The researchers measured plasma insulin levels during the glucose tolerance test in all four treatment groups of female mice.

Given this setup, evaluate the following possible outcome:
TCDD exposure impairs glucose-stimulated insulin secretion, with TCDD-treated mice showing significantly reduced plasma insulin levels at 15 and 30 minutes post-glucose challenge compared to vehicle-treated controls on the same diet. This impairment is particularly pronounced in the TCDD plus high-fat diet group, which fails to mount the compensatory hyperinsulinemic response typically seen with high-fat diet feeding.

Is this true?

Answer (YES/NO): NO